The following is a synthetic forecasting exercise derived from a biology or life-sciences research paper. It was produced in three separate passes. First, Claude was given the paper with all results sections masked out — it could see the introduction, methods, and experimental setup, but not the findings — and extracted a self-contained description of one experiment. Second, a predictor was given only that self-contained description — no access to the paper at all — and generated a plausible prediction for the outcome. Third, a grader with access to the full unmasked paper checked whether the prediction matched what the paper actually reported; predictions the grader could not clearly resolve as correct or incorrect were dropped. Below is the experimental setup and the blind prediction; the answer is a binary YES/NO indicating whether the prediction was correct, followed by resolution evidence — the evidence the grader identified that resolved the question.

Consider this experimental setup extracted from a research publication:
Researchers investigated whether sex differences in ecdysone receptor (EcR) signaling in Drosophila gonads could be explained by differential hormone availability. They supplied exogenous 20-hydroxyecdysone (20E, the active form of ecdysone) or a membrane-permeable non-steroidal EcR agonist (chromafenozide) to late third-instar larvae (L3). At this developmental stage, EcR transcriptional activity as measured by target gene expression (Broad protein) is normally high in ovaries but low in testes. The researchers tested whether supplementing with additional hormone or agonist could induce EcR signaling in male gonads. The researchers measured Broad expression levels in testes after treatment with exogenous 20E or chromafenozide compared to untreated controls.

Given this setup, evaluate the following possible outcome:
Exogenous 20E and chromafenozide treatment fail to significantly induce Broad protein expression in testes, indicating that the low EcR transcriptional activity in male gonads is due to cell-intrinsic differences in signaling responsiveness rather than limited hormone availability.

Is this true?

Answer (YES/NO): YES